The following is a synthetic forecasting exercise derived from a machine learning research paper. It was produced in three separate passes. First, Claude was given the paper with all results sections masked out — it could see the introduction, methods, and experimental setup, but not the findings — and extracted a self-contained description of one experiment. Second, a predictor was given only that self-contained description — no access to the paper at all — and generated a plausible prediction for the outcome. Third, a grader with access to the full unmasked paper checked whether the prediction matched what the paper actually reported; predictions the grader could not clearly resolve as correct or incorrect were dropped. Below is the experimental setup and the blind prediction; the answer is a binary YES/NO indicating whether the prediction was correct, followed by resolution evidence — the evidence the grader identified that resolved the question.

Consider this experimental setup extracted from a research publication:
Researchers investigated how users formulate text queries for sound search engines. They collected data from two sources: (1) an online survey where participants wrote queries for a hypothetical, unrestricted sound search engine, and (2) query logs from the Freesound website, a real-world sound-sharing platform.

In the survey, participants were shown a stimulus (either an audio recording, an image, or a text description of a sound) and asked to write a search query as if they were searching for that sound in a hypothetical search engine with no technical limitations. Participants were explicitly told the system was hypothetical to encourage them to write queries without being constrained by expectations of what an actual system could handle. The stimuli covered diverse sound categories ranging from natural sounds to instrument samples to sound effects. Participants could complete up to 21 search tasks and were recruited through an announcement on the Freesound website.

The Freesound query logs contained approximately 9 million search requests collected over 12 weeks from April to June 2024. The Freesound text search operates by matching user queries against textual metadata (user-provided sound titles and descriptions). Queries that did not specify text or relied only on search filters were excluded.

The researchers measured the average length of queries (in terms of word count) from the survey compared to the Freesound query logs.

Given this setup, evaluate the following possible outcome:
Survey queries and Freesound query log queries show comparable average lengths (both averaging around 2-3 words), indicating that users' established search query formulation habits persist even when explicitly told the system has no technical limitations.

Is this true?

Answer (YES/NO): NO